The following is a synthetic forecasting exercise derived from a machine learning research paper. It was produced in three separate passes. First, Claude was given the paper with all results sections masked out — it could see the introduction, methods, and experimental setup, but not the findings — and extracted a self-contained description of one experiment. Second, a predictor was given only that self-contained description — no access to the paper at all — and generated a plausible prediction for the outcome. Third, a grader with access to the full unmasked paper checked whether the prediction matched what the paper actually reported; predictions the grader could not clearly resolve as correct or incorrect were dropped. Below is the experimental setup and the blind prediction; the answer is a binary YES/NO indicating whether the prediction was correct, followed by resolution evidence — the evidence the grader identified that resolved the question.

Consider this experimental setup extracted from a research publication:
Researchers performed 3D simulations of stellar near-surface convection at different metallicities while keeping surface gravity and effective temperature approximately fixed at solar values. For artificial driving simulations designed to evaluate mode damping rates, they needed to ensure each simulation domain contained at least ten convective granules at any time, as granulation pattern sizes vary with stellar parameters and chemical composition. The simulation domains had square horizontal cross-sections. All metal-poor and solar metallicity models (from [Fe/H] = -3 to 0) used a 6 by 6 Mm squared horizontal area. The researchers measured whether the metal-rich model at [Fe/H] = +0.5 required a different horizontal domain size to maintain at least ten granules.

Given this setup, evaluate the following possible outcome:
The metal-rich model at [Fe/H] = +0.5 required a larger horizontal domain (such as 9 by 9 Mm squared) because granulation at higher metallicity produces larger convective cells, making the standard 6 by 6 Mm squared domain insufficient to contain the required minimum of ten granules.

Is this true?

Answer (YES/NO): YES